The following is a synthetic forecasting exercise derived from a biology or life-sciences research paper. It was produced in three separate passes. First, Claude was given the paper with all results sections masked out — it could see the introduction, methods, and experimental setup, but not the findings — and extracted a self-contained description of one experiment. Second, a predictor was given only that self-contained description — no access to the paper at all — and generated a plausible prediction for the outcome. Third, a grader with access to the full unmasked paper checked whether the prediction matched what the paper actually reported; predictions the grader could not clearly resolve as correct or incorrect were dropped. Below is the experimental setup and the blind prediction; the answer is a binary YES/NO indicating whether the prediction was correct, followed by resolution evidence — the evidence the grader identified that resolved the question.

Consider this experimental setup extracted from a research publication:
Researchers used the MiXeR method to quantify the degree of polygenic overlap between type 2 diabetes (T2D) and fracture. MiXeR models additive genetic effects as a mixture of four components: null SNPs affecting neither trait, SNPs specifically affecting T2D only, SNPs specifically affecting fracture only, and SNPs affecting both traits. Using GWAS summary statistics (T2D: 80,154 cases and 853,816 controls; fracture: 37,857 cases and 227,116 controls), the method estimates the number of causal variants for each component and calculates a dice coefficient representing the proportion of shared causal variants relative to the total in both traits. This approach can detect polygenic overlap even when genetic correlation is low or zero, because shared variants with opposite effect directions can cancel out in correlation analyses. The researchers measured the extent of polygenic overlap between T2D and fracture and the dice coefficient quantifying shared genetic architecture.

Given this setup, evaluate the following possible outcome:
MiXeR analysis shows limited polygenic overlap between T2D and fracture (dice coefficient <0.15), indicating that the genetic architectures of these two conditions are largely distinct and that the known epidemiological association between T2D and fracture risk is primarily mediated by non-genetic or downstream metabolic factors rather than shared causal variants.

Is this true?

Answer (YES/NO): NO